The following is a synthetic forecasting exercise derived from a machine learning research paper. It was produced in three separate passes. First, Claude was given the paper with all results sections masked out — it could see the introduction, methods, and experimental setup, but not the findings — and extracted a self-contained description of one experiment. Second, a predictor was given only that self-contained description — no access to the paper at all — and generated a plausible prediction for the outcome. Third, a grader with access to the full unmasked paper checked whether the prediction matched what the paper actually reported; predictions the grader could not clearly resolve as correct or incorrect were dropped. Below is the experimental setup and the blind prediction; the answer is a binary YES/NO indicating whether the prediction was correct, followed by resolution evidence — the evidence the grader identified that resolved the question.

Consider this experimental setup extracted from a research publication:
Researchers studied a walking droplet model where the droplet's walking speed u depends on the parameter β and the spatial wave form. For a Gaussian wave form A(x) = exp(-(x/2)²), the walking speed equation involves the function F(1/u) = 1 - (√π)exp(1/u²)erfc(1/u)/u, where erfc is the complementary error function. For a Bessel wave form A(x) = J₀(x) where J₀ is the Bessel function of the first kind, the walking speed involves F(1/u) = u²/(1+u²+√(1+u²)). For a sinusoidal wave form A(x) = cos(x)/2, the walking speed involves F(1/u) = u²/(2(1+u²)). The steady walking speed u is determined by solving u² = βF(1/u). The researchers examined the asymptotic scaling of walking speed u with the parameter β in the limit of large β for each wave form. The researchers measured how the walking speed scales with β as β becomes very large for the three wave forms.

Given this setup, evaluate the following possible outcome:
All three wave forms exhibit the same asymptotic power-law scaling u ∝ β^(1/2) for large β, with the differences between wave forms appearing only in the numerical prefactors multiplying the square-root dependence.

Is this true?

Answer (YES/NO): YES